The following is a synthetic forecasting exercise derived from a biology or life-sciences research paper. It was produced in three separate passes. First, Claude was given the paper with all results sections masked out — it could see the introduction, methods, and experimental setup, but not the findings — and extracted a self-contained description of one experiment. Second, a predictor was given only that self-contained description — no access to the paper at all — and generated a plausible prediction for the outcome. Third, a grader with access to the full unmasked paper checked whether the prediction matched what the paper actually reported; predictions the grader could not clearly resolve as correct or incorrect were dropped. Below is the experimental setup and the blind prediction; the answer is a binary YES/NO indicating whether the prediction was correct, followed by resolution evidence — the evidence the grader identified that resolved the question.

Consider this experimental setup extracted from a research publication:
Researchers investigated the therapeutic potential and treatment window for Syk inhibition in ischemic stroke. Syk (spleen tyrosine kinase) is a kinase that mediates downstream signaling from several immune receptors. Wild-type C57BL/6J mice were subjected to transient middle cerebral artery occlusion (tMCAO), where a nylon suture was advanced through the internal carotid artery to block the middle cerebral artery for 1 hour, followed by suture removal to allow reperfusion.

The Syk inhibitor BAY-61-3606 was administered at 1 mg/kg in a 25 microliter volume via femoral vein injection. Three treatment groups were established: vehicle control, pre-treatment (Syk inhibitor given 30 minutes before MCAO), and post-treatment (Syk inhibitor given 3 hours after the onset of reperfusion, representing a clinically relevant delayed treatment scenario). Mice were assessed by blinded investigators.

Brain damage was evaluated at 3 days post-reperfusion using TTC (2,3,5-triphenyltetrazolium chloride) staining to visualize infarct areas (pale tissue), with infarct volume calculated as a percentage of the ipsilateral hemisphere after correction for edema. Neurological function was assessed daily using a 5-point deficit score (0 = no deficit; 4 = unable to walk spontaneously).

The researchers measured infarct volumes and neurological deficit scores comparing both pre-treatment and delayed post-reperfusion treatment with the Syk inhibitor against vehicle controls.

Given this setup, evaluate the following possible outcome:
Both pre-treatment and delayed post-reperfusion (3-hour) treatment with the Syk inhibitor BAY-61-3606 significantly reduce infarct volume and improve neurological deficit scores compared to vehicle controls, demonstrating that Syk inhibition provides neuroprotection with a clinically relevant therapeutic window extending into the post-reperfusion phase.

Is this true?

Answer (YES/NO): YES